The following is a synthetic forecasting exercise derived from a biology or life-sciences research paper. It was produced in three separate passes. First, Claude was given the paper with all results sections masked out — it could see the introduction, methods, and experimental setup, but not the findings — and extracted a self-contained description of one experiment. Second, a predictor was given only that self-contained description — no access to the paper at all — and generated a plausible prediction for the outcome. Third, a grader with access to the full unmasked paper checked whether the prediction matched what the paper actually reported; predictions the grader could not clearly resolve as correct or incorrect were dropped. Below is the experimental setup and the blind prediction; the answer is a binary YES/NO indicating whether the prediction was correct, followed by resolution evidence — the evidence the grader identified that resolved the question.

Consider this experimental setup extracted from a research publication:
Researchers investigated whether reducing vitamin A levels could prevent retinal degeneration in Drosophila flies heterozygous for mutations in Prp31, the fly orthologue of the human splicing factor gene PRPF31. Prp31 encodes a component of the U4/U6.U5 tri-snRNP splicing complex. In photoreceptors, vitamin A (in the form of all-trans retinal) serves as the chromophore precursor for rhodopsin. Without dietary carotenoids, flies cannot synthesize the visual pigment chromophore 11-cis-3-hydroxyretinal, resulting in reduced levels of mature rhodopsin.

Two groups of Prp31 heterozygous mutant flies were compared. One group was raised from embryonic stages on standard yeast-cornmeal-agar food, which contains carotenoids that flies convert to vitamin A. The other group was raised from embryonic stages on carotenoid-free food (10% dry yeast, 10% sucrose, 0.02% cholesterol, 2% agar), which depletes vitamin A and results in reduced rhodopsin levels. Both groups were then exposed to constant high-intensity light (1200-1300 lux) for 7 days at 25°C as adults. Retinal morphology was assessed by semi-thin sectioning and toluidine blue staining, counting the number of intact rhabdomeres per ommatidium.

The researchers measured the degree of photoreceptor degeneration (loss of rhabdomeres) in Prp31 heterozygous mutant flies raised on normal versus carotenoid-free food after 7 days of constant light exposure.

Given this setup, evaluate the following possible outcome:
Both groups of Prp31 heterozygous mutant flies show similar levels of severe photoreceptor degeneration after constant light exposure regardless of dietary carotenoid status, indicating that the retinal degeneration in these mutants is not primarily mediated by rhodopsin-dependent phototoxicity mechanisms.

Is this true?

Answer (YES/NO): NO